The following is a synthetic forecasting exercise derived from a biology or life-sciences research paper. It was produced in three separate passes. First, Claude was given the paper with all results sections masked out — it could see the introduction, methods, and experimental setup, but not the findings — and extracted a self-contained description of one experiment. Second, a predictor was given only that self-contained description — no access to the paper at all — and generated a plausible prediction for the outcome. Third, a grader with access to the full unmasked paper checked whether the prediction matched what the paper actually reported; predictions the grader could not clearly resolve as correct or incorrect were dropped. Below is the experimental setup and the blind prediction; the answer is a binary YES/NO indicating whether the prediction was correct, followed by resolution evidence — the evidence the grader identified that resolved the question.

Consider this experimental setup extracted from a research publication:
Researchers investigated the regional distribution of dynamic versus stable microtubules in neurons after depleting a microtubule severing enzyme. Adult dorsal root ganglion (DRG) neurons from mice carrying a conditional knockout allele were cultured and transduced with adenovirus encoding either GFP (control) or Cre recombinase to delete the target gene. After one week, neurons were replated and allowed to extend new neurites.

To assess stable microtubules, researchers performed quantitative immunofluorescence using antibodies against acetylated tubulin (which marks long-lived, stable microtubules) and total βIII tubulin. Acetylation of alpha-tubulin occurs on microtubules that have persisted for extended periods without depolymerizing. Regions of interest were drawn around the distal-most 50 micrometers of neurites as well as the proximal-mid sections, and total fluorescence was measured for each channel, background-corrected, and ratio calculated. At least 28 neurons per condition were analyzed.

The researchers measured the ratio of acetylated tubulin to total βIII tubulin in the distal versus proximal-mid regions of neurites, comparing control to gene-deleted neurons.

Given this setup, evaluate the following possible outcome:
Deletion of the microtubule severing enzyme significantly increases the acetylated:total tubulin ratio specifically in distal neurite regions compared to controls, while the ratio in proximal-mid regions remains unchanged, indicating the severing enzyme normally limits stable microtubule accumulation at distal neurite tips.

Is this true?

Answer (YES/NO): NO